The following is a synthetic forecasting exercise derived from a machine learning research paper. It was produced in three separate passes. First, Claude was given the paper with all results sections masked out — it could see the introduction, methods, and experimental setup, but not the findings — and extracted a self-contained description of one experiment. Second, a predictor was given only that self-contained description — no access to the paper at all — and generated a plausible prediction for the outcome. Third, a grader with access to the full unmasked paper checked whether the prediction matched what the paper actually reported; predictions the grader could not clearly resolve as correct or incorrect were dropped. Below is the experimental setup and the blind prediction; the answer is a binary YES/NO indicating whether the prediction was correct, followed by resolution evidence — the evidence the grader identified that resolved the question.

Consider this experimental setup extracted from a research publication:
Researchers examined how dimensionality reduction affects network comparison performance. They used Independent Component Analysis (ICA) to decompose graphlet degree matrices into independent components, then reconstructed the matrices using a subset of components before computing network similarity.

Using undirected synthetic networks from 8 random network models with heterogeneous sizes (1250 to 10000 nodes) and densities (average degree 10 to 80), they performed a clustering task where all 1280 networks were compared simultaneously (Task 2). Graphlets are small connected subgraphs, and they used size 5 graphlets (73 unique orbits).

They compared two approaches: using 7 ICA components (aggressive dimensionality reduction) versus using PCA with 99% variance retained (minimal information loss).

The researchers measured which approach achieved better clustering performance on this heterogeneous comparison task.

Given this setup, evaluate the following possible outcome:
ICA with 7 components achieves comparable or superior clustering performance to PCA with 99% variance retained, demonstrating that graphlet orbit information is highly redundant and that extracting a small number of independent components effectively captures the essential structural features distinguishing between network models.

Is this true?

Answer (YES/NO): YES